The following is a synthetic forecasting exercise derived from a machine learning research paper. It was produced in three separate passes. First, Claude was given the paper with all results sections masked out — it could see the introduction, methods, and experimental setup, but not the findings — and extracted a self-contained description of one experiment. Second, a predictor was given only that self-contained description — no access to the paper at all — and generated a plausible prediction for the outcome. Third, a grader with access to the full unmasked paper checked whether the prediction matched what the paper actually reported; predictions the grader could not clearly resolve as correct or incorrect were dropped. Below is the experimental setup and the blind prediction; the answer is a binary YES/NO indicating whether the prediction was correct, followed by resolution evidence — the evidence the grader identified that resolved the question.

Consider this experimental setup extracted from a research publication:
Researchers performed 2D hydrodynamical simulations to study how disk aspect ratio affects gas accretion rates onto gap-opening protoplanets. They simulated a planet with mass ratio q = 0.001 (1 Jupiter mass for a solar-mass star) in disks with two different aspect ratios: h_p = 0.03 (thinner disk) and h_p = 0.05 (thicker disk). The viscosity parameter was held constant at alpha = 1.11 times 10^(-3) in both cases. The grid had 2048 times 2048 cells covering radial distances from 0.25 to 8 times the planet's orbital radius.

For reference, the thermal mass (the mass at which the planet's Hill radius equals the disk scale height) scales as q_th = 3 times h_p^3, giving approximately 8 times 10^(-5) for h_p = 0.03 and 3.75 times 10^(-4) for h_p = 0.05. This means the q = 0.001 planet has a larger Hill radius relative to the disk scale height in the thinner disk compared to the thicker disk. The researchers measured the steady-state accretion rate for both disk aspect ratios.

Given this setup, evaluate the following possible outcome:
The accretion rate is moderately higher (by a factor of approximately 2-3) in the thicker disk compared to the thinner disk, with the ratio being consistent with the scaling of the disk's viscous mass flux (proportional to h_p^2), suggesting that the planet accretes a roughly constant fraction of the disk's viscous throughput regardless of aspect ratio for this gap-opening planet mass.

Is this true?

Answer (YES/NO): NO